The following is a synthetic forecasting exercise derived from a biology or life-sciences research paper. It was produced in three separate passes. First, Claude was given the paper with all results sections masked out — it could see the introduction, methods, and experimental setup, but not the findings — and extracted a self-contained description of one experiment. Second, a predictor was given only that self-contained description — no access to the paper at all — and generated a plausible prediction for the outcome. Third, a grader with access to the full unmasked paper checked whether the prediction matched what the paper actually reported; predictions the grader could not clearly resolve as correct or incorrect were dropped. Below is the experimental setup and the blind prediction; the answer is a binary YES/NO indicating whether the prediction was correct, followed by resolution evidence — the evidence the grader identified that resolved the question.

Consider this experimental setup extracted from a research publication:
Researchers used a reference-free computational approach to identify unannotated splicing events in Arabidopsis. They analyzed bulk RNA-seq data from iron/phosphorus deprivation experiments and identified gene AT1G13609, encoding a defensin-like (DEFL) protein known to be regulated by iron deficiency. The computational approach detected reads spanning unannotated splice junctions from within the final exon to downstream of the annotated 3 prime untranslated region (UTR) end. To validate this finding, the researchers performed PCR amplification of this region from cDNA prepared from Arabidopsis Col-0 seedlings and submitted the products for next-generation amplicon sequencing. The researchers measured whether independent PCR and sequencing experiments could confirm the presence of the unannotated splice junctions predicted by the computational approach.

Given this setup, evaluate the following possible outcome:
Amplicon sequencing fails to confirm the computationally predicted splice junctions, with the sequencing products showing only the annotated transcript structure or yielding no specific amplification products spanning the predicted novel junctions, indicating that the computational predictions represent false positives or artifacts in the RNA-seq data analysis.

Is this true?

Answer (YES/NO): NO